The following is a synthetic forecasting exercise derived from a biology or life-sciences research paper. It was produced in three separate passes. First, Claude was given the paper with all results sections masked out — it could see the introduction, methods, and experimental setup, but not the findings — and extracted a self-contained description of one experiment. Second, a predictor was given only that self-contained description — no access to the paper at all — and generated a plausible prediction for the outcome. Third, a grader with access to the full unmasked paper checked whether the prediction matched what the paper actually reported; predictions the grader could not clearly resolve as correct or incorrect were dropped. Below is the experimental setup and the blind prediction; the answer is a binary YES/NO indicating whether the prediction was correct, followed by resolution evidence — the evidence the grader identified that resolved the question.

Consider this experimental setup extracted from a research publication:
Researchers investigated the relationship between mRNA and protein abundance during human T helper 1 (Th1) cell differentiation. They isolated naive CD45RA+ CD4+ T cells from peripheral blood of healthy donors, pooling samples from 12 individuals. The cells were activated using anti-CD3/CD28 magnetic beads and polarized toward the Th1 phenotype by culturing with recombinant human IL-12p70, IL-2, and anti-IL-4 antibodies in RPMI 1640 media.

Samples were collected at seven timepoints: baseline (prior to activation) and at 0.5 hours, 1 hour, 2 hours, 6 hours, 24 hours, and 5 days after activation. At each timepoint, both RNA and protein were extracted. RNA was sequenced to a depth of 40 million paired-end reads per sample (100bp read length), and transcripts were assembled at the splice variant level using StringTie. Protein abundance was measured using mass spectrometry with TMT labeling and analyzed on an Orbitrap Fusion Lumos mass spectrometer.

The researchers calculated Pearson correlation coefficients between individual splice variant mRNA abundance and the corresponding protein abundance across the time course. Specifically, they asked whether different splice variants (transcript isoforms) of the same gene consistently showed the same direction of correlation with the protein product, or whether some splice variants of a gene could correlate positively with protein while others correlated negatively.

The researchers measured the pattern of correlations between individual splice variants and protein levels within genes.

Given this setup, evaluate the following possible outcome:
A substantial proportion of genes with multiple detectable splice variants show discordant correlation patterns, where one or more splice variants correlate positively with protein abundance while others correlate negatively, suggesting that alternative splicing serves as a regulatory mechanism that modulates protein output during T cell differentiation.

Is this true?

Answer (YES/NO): YES